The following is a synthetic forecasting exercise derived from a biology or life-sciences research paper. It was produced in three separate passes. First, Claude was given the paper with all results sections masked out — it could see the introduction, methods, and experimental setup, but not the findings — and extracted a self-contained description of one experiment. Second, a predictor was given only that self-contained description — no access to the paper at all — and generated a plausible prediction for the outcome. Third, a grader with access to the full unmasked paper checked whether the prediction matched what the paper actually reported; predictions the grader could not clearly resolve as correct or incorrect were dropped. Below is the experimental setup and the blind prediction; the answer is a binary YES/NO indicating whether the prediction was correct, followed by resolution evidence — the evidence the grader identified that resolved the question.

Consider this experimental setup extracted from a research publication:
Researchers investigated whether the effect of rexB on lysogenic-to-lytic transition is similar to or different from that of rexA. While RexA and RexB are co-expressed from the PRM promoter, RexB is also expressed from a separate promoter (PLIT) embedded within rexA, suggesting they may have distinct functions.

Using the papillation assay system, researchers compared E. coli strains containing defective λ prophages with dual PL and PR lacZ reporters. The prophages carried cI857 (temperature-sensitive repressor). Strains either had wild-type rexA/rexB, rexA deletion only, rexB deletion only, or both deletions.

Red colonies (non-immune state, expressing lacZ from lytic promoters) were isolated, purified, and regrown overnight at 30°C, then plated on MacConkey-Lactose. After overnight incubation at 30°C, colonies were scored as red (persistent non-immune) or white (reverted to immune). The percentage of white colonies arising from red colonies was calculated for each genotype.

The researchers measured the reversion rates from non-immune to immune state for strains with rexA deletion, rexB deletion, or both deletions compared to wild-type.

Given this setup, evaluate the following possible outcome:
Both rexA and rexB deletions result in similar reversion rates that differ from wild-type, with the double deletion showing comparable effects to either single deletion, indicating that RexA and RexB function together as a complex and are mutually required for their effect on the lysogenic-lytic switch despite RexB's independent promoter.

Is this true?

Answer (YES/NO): NO